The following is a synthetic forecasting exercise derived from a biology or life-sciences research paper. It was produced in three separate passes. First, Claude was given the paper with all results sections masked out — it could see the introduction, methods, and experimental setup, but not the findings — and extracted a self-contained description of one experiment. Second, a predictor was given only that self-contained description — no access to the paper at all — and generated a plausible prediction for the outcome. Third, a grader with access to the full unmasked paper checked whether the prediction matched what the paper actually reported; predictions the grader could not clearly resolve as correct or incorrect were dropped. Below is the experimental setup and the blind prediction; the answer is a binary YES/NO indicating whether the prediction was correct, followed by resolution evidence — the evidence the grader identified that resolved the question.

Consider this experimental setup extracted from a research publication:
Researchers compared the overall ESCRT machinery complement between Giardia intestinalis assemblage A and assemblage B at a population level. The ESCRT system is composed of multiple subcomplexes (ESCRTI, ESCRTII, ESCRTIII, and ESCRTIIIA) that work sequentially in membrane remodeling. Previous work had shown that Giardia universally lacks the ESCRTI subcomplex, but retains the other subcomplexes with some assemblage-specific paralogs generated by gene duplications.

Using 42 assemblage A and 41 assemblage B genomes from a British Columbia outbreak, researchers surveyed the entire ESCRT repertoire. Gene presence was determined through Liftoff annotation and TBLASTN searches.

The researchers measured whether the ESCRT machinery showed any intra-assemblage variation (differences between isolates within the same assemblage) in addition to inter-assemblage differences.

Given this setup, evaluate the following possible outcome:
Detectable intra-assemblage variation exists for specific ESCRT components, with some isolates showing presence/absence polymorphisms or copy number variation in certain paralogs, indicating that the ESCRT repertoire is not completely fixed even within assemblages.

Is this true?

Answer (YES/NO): NO